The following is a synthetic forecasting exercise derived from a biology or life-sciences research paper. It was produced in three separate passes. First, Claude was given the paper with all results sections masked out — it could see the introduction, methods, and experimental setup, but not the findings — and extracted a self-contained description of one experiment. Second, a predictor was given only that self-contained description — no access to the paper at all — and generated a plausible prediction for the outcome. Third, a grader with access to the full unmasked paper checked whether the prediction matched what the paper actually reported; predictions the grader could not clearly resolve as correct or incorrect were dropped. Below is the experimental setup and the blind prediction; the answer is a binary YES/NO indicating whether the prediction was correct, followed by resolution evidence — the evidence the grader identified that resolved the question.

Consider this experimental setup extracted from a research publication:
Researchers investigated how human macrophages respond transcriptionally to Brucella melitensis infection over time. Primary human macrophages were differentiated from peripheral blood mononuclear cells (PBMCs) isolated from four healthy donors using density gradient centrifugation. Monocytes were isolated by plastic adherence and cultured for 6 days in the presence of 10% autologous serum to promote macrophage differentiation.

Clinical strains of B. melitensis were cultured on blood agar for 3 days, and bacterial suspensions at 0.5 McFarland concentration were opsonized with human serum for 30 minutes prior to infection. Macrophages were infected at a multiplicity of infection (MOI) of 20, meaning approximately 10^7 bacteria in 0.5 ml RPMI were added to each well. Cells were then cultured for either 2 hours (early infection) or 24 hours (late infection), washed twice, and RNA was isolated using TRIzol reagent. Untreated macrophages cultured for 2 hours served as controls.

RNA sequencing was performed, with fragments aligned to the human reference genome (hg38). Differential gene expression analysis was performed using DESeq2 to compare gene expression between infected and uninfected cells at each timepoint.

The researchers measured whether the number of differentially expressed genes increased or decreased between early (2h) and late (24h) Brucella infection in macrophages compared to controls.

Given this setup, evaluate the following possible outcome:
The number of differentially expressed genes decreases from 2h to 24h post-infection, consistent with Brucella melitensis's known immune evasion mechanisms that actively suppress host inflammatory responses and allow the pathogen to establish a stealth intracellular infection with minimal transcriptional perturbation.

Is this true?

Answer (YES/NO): NO